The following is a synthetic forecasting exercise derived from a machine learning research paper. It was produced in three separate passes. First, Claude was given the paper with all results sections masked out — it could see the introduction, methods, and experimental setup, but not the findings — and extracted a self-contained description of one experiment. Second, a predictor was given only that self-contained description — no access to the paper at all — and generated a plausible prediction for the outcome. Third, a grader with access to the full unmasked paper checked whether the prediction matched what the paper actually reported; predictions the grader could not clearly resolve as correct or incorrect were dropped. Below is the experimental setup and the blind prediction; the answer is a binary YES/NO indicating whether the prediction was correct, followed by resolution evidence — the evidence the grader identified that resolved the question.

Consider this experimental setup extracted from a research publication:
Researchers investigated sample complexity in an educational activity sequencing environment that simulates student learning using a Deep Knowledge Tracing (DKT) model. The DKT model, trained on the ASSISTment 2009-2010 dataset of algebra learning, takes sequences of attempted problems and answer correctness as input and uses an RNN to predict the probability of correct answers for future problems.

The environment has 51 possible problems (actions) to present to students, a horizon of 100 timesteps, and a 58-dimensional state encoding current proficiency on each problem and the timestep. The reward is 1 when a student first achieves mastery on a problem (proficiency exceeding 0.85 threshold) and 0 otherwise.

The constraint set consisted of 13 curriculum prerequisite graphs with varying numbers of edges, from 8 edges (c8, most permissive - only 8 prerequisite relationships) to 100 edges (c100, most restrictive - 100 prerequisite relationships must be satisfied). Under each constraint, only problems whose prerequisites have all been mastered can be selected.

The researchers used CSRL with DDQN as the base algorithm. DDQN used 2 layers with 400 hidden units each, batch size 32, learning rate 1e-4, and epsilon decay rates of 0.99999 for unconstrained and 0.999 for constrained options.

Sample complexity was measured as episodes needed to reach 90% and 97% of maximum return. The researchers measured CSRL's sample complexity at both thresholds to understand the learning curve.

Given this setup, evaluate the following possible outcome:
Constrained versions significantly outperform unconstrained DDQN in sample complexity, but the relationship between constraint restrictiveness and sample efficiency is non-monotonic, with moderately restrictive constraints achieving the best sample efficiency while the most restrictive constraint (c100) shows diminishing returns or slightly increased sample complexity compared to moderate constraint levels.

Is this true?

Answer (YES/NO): NO